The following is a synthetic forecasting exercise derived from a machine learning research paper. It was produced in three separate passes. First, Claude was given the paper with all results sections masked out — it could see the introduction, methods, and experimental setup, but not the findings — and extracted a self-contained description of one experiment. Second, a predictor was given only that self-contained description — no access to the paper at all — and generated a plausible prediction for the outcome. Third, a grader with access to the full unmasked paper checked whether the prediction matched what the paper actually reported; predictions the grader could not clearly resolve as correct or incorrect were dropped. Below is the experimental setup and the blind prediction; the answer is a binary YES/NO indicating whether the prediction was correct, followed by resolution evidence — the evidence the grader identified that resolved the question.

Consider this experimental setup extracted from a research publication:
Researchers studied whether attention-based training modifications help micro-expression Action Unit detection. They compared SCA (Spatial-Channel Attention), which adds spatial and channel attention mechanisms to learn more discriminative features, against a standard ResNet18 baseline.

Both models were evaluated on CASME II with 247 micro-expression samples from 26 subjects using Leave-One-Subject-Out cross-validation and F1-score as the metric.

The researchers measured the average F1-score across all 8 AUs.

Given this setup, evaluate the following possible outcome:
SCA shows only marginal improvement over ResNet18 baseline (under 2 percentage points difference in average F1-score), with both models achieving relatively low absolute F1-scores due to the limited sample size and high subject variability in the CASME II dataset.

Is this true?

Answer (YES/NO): NO